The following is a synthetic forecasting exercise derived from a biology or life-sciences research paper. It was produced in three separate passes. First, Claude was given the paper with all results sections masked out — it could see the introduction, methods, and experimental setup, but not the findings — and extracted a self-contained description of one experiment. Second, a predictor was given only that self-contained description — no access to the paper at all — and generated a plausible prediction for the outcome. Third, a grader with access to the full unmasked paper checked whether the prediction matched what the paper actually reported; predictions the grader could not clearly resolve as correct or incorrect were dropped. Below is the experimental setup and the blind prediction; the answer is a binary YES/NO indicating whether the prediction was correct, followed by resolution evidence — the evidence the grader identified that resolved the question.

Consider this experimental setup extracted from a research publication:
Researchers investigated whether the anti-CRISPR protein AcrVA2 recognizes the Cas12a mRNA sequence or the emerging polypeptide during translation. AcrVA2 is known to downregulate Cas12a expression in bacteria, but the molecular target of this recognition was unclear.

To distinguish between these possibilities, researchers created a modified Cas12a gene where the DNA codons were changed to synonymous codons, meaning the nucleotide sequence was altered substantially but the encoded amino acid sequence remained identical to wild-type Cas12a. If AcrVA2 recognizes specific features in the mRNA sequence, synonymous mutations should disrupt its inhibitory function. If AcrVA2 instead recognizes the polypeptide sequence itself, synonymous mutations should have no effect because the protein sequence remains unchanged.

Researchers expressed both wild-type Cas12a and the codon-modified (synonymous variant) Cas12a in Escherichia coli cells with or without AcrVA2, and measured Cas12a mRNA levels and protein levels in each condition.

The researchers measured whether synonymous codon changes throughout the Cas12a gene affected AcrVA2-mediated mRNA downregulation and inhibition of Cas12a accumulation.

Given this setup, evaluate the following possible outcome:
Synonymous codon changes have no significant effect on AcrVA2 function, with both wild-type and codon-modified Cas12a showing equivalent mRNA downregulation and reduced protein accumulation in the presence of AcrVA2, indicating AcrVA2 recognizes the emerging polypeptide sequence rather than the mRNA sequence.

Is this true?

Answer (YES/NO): YES